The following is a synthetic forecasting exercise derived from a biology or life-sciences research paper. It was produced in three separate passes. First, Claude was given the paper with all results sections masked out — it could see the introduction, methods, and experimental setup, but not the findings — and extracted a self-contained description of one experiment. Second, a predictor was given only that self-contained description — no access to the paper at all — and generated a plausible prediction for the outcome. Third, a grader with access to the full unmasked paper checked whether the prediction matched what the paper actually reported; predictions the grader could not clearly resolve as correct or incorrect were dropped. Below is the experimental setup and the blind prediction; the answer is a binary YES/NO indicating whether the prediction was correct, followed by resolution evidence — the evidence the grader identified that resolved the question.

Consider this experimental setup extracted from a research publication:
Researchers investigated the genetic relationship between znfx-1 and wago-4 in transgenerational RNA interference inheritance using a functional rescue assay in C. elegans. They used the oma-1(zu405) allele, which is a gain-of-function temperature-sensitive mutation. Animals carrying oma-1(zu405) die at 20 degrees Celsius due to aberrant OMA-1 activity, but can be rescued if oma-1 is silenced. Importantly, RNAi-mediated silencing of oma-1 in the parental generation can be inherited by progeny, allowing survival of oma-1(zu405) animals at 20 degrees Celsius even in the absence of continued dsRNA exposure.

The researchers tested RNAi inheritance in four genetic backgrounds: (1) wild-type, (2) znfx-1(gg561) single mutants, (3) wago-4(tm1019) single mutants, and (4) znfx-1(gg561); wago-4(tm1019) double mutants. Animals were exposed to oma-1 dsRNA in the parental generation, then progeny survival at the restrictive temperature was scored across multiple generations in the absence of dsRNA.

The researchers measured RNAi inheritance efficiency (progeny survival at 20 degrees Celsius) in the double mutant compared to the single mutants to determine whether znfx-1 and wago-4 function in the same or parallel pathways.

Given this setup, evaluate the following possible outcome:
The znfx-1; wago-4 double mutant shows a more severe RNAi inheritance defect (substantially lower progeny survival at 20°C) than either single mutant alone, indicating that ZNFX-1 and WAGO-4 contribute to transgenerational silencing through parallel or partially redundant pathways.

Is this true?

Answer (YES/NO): NO